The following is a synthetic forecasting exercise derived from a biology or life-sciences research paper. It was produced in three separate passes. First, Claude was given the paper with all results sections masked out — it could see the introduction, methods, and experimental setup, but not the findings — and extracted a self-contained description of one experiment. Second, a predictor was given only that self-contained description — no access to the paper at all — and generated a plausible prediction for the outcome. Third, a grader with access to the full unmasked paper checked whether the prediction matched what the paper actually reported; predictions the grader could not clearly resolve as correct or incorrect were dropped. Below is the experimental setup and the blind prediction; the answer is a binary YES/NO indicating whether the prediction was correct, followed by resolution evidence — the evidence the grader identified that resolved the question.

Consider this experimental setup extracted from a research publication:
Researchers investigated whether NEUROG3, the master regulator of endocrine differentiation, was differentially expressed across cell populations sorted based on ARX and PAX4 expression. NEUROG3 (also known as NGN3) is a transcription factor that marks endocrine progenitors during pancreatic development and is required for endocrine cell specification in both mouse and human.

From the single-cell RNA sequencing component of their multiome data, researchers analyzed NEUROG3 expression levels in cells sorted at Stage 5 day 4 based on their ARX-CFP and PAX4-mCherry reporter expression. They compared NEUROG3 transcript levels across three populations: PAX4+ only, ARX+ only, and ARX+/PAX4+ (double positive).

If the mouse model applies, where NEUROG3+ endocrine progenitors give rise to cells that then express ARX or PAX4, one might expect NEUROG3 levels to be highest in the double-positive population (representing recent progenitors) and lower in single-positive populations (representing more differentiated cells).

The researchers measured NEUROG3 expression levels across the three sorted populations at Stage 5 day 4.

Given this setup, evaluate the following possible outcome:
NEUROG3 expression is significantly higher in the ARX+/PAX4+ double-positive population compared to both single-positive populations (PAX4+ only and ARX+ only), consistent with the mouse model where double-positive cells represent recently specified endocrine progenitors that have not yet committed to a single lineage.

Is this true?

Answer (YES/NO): NO